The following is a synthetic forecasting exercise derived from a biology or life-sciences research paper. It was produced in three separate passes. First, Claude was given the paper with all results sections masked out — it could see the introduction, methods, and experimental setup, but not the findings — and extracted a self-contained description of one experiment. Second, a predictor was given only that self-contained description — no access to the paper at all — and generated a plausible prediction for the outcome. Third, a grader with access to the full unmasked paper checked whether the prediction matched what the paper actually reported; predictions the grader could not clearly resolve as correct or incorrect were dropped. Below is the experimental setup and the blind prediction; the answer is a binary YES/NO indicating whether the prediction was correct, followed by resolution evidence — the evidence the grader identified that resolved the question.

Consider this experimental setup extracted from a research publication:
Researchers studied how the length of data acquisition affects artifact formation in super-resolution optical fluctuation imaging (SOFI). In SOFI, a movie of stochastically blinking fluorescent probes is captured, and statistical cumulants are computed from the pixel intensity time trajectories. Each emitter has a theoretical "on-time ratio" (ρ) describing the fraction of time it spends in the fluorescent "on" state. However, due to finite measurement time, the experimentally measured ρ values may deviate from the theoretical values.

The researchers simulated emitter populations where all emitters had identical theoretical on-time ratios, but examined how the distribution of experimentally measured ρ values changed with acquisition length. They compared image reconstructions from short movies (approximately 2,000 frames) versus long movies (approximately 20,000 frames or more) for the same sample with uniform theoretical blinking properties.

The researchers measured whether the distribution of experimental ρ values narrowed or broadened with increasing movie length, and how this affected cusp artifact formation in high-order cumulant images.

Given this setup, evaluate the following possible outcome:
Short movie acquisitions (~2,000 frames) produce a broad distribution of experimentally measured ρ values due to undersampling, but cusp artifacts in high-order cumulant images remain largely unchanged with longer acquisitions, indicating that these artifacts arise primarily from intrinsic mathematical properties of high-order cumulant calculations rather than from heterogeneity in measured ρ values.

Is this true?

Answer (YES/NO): NO